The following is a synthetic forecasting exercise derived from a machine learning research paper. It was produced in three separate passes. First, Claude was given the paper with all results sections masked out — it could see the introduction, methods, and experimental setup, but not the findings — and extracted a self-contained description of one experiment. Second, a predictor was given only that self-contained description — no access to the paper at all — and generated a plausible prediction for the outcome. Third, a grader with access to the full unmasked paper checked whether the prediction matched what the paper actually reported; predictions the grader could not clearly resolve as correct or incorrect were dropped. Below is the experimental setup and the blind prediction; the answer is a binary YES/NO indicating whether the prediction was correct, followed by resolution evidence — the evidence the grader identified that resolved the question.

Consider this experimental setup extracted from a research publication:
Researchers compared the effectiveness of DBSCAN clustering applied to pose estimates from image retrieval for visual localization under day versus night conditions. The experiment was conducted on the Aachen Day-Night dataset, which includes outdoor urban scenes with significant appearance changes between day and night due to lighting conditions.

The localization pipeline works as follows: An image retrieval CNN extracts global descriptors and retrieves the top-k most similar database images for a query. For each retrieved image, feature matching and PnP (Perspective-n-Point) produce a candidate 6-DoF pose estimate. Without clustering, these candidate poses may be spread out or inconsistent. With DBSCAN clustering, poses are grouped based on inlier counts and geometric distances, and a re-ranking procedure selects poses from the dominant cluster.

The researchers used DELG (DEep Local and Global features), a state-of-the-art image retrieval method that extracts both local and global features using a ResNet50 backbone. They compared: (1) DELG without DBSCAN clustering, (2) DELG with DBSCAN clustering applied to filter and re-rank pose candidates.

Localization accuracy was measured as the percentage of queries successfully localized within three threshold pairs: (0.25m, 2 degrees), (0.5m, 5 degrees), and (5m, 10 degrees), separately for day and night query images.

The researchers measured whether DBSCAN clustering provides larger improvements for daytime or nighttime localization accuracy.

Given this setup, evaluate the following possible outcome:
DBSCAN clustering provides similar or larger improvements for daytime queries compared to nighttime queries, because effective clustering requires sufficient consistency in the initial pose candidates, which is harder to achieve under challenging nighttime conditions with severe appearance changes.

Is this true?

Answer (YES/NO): NO